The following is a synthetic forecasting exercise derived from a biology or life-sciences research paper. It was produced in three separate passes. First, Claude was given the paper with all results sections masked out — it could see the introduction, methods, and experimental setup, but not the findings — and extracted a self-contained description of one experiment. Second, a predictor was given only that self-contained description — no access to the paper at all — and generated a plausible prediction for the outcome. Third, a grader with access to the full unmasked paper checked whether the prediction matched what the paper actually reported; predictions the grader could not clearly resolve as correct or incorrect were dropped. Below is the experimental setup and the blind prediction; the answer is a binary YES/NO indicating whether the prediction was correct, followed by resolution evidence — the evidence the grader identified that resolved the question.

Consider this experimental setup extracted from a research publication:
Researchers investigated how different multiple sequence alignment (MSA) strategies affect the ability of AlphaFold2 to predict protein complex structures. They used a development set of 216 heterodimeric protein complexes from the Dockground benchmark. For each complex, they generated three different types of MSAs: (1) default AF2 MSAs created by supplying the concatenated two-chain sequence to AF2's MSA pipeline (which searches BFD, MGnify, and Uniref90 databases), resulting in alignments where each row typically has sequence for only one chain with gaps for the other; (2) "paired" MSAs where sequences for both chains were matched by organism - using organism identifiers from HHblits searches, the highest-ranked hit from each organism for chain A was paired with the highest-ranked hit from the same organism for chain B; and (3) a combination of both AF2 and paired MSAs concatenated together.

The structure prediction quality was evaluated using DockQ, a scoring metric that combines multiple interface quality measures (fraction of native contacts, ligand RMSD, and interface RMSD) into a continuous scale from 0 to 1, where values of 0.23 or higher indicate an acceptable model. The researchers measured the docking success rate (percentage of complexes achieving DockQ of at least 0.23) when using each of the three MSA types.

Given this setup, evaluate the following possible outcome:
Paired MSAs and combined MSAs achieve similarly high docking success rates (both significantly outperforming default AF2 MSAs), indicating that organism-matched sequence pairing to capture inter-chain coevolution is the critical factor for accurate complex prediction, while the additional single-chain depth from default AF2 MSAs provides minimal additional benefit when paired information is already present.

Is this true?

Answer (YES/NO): NO